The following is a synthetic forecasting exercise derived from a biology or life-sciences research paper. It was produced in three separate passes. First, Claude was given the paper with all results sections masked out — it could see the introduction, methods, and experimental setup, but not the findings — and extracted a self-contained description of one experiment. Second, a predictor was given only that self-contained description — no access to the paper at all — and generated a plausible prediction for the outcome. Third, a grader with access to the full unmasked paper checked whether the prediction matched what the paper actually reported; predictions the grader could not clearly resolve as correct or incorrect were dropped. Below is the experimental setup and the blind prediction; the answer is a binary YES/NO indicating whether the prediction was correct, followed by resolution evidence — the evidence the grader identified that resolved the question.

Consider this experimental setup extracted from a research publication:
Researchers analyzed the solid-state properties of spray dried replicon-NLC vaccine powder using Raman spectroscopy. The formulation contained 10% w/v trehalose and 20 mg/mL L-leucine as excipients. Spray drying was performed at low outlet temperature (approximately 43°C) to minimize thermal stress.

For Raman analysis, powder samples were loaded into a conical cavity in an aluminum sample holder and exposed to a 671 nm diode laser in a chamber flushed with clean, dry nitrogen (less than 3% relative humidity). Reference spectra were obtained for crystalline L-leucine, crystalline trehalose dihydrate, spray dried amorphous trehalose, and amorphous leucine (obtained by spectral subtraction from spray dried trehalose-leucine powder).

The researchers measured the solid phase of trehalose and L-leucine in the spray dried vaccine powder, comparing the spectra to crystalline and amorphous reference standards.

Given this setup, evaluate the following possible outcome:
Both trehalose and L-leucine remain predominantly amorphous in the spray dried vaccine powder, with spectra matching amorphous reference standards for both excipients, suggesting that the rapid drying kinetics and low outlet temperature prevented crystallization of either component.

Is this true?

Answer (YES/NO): NO